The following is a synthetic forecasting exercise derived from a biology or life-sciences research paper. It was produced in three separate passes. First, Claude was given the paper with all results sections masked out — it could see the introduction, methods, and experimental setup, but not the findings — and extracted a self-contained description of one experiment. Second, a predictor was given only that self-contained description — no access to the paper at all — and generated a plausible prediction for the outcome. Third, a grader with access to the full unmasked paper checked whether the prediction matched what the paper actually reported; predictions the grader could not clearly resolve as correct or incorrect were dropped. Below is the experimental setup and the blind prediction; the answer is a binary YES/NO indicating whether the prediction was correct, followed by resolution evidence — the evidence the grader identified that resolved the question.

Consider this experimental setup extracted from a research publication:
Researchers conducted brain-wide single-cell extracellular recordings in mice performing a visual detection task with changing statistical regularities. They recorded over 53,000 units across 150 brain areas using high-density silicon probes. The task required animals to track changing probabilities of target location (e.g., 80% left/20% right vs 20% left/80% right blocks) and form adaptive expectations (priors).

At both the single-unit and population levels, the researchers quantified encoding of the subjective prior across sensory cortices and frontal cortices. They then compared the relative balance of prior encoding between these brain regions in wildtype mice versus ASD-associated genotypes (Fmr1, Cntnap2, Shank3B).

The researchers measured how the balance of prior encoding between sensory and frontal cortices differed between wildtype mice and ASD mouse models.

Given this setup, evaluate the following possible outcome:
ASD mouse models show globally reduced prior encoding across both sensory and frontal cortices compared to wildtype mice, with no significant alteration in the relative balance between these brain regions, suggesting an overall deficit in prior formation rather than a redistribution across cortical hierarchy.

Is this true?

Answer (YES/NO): NO